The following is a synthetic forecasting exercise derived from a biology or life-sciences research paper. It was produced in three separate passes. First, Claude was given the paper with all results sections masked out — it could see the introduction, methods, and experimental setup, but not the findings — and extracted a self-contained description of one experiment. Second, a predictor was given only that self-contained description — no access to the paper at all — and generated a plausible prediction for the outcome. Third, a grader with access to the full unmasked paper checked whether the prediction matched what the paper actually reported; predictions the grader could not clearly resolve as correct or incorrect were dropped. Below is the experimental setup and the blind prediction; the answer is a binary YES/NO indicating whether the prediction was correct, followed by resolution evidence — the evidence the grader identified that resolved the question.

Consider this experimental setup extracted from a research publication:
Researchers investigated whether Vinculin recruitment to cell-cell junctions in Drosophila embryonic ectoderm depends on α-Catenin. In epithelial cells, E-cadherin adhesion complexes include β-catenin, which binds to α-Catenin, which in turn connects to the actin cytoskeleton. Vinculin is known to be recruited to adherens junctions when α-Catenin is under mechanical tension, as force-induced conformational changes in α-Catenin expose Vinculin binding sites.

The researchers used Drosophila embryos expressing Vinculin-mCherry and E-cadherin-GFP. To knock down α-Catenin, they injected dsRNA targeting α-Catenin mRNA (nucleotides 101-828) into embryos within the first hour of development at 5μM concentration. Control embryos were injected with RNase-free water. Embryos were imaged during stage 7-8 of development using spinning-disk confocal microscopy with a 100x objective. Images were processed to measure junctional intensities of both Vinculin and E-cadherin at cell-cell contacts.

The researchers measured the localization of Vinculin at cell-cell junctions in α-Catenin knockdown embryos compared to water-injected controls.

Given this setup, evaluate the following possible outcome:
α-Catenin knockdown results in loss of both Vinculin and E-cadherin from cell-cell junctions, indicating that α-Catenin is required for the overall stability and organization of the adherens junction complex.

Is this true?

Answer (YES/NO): NO